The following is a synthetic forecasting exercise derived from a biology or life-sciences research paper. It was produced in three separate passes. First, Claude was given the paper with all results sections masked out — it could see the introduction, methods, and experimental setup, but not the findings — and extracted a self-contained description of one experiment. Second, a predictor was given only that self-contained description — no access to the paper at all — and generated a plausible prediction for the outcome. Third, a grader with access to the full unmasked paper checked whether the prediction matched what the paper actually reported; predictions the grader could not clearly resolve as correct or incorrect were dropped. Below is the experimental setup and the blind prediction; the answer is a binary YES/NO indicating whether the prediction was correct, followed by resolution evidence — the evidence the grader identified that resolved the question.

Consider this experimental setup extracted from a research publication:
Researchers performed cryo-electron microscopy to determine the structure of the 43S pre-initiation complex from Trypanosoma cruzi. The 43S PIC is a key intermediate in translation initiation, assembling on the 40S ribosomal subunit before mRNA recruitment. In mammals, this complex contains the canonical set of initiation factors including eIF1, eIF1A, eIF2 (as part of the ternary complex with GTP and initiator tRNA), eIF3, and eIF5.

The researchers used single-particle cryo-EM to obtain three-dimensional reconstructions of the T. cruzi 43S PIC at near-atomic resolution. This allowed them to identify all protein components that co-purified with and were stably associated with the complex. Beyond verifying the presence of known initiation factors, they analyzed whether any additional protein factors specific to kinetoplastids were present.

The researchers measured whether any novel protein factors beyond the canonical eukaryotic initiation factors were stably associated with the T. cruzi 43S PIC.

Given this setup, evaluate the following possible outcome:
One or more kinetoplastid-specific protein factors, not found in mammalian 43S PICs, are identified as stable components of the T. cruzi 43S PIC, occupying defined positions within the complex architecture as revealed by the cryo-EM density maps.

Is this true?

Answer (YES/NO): YES